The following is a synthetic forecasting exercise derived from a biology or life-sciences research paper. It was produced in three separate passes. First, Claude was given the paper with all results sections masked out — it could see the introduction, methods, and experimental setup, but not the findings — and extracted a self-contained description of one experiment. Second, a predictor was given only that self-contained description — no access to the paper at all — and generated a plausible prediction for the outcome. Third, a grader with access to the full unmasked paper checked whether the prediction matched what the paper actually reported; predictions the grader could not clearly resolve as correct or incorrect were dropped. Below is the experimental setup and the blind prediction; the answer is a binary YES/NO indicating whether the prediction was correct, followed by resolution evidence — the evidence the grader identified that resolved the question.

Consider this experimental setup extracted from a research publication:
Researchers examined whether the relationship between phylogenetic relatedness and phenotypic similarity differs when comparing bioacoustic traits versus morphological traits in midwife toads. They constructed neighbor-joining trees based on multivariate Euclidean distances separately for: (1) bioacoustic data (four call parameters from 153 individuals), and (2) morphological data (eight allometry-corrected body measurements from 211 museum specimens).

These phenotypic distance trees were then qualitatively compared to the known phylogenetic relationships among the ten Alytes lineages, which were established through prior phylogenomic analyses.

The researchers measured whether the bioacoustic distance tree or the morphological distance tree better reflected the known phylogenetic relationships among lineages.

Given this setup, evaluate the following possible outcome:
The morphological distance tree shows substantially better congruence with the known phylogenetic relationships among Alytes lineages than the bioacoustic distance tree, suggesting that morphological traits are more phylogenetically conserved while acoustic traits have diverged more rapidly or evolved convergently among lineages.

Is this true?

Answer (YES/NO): NO